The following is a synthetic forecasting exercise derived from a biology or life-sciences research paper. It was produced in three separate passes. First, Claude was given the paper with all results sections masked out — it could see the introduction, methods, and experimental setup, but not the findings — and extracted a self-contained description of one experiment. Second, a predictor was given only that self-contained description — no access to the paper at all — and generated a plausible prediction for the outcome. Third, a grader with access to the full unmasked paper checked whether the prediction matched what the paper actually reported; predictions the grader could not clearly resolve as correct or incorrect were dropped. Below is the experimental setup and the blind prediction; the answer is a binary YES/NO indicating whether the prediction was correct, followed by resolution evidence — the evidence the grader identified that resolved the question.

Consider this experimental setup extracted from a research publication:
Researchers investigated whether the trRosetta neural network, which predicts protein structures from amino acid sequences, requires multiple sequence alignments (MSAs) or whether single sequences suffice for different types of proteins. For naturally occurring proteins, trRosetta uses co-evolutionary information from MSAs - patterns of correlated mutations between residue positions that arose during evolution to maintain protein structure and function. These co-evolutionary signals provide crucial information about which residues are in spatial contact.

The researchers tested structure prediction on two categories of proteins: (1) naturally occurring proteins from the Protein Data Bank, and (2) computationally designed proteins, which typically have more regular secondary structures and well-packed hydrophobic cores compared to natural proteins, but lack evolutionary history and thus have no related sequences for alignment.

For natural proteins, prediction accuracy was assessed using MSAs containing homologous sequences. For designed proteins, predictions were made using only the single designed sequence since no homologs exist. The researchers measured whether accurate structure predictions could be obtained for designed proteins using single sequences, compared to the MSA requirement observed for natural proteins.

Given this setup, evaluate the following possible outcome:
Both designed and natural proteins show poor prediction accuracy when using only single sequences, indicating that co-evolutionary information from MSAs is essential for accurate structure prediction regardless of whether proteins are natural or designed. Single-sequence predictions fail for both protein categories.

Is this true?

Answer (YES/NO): NO